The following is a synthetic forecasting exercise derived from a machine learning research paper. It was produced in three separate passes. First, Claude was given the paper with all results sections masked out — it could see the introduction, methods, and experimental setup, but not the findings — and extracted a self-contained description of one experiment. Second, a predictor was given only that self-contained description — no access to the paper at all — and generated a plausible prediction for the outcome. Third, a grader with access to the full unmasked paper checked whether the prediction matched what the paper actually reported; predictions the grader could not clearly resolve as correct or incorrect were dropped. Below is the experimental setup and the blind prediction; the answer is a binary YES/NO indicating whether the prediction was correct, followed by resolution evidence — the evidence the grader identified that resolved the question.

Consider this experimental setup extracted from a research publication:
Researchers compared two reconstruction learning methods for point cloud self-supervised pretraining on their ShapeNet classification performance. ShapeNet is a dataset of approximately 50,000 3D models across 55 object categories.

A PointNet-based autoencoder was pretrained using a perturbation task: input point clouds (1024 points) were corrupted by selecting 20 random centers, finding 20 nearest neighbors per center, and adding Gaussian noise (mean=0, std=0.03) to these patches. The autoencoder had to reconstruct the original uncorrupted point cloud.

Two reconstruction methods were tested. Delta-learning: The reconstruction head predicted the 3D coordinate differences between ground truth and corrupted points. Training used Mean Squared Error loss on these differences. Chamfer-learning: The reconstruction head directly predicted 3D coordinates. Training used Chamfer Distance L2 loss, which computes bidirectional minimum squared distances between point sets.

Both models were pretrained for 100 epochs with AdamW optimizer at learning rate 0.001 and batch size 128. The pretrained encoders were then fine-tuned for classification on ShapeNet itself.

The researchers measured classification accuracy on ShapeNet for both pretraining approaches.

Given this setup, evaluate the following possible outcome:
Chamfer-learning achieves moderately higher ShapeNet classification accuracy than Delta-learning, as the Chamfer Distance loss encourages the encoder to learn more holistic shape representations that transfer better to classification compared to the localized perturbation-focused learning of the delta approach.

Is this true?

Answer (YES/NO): NO